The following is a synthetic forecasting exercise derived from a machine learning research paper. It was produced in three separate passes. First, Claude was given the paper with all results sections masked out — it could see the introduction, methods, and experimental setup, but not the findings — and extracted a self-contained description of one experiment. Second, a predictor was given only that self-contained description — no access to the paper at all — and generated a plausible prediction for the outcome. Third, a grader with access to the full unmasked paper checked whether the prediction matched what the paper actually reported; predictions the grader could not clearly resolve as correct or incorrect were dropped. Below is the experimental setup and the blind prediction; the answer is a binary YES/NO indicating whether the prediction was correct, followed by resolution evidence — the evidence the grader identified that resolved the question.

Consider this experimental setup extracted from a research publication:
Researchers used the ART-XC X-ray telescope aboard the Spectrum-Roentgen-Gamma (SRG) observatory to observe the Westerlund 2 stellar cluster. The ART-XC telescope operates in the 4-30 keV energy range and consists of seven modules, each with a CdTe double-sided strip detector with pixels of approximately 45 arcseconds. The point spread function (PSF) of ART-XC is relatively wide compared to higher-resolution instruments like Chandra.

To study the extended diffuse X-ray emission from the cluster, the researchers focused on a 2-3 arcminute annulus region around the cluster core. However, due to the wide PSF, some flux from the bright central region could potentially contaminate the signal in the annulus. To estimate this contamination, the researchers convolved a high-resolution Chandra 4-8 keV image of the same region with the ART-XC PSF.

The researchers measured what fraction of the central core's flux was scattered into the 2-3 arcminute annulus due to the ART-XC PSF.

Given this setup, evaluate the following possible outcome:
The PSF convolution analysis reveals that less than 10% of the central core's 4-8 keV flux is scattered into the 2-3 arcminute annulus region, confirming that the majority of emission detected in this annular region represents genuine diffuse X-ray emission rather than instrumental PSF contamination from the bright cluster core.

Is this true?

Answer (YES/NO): YES